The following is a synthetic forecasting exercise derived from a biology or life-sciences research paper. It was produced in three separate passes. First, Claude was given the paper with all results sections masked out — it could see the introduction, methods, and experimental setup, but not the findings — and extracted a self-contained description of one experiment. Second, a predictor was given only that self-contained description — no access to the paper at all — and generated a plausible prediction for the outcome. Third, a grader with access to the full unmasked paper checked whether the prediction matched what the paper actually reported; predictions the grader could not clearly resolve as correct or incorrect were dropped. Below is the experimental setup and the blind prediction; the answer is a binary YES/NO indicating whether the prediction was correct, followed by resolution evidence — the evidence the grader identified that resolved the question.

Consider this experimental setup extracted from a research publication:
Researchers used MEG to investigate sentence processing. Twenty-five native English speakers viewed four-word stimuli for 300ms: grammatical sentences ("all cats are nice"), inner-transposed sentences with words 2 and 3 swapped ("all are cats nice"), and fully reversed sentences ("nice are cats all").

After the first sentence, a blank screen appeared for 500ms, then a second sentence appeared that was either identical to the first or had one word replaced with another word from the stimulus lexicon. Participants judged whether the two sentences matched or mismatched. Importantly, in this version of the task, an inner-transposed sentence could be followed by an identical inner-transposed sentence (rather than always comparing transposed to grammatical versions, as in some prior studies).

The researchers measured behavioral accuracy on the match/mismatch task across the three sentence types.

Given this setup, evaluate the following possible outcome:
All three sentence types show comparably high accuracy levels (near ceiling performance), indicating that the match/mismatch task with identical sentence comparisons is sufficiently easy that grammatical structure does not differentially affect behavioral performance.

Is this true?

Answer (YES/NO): NO